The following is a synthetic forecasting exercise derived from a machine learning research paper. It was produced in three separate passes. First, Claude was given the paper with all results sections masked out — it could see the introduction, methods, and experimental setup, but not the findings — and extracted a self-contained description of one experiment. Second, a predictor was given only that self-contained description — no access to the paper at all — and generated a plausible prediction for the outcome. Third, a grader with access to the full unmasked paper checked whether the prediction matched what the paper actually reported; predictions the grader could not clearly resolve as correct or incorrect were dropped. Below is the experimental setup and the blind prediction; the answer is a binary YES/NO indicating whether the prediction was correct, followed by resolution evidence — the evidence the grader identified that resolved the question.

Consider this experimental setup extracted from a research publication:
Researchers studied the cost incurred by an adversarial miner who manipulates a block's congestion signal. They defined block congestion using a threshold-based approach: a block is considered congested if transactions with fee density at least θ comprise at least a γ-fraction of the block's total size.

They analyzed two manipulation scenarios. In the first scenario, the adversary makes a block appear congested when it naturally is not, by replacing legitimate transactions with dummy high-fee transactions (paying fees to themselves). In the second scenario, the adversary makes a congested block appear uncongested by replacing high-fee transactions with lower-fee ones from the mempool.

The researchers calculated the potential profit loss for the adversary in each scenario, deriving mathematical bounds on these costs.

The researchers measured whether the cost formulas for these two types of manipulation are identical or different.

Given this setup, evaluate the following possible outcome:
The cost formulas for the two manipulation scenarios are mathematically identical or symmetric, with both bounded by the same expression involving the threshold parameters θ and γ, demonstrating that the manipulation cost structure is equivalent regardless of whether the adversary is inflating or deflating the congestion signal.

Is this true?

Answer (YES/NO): NO